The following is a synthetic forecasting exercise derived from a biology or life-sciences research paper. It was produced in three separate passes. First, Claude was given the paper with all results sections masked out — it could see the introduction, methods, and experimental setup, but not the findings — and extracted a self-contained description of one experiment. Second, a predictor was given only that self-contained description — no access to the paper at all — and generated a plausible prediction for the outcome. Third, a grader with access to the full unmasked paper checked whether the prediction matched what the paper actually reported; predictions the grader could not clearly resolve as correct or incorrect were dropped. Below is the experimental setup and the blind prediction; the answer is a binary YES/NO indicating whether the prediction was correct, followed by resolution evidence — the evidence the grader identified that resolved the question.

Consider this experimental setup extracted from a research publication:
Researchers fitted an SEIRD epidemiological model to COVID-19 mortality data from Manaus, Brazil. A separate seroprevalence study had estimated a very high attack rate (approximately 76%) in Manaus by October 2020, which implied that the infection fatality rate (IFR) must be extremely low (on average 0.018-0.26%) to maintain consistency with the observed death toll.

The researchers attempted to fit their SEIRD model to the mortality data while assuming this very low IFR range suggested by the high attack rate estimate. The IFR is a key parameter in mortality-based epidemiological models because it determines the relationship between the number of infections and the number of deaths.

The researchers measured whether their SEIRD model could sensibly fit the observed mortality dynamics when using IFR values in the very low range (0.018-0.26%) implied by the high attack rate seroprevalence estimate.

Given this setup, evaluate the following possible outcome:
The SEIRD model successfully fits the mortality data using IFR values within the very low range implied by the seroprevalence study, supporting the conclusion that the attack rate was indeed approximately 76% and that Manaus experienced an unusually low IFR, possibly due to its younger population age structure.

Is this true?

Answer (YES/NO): NO